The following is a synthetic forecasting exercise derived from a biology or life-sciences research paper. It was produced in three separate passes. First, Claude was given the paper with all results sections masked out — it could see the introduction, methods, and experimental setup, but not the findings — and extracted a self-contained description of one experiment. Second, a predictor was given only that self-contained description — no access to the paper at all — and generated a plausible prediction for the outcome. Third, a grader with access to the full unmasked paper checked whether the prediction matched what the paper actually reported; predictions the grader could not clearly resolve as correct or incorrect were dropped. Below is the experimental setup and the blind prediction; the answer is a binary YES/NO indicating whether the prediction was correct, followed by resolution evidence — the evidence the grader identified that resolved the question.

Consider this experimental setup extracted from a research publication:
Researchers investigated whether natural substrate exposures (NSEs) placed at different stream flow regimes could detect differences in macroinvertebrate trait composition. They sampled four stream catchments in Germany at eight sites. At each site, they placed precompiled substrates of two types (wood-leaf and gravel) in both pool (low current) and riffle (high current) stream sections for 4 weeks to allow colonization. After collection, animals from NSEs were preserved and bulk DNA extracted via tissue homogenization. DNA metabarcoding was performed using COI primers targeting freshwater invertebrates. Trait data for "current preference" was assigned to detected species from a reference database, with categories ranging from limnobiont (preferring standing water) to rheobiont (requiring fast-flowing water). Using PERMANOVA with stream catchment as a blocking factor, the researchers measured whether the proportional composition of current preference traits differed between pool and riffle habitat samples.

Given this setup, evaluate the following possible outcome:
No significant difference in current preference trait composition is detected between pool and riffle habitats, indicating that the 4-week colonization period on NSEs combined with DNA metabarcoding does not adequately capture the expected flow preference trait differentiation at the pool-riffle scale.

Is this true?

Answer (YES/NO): NO